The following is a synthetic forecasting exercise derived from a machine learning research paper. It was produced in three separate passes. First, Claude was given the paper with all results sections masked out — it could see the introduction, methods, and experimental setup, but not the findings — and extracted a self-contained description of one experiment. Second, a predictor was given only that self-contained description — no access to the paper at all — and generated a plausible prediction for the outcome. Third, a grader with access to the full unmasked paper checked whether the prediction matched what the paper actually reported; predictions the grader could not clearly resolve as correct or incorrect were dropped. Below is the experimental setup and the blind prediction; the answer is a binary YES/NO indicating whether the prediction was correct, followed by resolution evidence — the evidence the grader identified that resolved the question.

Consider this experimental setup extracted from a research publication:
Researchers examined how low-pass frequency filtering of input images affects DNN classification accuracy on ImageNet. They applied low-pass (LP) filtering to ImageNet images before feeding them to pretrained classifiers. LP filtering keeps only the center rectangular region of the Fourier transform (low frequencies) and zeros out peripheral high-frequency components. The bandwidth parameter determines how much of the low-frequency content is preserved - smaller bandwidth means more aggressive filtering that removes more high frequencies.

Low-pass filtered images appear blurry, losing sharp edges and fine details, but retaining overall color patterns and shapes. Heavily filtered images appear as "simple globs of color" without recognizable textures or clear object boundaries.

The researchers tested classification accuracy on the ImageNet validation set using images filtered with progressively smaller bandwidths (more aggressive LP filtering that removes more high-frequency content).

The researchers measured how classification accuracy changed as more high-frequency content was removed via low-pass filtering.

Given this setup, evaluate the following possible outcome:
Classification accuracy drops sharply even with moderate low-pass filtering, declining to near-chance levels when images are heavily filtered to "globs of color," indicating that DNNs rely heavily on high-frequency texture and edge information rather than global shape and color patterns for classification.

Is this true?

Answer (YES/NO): NO